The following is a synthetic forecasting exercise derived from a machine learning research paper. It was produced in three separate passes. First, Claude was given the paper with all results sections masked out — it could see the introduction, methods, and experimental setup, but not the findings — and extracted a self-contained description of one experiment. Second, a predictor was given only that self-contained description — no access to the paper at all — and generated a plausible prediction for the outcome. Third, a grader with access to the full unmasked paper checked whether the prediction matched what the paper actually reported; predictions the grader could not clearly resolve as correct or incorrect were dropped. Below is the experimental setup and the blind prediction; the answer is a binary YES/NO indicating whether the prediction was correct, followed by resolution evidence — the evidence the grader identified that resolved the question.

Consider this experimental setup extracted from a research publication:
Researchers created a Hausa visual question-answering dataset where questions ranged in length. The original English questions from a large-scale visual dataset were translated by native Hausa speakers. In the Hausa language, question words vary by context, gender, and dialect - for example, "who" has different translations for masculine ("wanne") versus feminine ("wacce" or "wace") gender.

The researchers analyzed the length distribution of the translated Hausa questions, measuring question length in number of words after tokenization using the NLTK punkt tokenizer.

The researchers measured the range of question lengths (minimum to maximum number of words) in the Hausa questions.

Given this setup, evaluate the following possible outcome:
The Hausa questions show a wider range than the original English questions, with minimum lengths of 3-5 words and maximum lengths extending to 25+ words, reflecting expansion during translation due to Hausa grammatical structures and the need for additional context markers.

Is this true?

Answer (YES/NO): NO